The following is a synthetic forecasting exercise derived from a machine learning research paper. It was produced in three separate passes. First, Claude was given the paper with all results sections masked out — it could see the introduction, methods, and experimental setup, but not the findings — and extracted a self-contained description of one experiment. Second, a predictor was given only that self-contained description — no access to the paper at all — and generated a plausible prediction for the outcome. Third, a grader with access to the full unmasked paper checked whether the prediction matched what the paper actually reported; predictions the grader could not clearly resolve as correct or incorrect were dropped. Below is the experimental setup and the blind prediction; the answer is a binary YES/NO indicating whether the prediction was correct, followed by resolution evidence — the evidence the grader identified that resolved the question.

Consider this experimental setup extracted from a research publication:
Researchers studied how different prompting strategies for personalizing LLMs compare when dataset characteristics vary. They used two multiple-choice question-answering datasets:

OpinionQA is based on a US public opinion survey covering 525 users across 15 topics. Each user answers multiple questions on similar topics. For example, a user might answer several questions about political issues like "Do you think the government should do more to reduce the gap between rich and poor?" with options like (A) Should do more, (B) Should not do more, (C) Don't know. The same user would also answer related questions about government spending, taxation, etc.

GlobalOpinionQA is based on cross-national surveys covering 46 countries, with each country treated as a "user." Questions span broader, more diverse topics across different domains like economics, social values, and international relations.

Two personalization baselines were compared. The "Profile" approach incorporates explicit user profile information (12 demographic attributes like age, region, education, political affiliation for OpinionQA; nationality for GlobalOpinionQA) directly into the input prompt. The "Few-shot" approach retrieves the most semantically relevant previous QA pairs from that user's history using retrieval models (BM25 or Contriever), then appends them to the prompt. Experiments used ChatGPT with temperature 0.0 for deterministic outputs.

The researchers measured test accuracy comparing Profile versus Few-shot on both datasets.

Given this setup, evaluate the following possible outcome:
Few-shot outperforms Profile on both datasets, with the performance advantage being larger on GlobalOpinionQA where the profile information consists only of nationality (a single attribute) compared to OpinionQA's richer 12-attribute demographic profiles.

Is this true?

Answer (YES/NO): NO